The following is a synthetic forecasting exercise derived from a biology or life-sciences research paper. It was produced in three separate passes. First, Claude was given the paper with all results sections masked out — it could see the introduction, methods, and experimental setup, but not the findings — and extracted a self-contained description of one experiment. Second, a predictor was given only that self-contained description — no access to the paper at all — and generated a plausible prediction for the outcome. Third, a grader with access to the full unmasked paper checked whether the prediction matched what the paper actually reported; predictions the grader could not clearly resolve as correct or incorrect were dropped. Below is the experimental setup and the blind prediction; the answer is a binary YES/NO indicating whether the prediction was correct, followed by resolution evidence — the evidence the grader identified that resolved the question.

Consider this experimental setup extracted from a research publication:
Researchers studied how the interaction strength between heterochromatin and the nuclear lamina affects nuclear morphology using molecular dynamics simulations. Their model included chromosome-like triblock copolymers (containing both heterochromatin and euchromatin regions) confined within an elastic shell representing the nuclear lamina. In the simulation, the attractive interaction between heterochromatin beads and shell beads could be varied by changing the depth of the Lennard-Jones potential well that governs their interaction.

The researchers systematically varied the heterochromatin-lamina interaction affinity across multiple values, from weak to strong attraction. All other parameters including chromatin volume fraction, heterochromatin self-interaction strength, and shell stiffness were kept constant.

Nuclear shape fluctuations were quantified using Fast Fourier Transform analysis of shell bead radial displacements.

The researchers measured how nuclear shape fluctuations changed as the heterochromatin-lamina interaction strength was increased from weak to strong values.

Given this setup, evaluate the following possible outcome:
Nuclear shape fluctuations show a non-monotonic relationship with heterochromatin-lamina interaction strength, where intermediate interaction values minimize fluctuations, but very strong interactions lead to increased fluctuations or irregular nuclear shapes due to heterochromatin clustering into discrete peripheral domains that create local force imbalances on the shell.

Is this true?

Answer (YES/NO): NO